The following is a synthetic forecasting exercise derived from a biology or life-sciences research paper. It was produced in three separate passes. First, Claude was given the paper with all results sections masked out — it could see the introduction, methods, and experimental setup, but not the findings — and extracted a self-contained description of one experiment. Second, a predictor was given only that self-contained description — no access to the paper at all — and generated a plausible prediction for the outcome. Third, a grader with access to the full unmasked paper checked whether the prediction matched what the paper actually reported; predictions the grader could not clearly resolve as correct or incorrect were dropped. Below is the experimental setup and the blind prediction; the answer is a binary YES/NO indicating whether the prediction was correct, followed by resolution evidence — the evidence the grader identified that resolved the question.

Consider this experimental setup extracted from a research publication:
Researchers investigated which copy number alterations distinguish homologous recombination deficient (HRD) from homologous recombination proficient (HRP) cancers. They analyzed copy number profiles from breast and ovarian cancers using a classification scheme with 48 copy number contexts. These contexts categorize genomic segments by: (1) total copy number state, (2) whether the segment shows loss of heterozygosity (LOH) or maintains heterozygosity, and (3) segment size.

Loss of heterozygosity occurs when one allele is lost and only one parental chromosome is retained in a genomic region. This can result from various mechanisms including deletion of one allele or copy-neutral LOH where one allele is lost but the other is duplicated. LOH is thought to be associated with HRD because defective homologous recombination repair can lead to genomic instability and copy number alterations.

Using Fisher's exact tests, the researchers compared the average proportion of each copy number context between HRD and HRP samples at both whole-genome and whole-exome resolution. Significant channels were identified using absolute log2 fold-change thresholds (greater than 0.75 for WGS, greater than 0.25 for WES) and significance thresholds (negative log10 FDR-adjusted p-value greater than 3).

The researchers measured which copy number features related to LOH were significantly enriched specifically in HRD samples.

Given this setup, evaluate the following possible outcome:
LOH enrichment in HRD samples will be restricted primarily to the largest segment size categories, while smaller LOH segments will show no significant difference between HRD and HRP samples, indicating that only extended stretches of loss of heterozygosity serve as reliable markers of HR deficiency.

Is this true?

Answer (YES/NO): NO